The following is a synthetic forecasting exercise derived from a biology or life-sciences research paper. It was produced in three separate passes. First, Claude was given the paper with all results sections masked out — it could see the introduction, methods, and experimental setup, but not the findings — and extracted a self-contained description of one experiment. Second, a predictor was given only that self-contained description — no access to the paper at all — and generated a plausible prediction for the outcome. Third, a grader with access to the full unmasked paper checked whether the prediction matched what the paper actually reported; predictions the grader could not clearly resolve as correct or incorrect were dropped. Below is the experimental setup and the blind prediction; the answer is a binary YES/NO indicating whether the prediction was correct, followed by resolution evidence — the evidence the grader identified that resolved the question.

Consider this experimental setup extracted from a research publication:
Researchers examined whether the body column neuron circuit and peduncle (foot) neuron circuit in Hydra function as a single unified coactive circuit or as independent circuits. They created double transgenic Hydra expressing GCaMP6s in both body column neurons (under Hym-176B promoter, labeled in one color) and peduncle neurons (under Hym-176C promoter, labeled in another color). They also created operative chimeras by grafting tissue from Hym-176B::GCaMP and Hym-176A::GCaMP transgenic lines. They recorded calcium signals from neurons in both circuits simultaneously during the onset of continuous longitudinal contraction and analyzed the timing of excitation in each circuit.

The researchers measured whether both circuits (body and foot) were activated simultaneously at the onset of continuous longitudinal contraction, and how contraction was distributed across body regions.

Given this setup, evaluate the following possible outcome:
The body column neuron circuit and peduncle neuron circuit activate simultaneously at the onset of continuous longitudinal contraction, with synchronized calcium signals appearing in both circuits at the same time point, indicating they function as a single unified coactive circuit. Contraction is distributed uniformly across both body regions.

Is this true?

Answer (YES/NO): NO